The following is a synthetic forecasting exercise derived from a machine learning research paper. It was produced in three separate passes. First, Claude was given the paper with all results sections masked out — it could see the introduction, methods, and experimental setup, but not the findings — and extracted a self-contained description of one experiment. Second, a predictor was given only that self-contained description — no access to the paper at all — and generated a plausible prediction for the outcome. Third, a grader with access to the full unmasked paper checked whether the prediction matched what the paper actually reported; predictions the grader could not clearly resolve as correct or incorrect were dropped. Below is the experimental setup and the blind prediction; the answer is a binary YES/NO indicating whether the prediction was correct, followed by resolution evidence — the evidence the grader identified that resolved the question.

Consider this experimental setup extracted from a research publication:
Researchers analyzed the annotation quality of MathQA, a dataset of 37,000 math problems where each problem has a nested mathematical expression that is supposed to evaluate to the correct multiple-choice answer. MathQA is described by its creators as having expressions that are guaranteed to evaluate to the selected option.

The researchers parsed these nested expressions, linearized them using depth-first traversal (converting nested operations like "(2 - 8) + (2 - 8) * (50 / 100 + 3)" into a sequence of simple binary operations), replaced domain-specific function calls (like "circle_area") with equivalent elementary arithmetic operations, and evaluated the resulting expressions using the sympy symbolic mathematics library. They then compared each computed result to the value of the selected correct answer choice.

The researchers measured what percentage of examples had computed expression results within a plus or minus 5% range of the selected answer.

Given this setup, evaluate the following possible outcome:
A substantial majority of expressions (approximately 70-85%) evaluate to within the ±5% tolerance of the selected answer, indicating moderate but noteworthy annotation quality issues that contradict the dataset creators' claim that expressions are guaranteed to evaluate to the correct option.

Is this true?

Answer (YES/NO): YES